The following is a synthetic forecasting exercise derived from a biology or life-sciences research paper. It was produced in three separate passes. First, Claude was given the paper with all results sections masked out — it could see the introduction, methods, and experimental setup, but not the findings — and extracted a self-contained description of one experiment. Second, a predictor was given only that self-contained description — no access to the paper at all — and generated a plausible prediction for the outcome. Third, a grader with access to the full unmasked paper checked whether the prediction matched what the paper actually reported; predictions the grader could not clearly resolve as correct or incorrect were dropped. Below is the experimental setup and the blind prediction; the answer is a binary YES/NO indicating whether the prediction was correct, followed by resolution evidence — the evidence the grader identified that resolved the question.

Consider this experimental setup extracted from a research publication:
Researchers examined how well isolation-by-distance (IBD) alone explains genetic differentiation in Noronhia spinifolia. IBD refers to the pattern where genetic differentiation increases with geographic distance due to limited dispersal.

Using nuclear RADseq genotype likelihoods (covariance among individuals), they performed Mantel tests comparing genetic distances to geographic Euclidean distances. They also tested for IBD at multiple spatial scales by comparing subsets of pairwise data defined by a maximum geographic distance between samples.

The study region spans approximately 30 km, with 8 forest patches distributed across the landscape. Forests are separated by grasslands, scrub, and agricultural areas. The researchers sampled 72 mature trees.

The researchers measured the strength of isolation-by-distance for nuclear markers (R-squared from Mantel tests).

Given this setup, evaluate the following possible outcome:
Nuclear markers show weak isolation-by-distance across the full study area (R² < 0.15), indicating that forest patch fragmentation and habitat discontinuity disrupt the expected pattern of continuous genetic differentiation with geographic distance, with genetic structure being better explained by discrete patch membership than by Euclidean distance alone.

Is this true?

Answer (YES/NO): NO